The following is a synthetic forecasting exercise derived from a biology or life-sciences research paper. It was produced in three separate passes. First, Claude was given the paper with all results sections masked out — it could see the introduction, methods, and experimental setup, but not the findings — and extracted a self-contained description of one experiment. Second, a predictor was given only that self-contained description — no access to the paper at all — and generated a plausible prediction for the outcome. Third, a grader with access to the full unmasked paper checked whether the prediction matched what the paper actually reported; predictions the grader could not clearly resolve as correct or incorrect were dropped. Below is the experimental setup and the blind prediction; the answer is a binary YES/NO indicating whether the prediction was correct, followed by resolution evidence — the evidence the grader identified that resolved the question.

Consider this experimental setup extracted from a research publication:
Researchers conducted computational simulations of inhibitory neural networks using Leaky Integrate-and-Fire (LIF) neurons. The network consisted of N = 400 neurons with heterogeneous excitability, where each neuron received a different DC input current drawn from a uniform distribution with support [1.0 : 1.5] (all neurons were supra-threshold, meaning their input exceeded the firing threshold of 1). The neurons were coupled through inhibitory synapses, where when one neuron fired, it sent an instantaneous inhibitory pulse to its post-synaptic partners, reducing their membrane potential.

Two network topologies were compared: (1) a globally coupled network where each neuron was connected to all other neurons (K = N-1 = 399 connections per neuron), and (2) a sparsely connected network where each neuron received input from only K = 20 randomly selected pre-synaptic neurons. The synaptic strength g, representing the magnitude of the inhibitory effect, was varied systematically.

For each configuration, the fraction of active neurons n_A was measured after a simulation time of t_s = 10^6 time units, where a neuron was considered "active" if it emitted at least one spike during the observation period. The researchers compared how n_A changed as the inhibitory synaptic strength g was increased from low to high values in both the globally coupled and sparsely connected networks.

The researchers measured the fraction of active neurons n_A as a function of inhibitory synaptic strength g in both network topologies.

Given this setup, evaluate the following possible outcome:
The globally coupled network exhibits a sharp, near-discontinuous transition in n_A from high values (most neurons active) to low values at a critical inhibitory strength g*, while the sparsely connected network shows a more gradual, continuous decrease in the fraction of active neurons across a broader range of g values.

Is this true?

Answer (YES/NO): NO